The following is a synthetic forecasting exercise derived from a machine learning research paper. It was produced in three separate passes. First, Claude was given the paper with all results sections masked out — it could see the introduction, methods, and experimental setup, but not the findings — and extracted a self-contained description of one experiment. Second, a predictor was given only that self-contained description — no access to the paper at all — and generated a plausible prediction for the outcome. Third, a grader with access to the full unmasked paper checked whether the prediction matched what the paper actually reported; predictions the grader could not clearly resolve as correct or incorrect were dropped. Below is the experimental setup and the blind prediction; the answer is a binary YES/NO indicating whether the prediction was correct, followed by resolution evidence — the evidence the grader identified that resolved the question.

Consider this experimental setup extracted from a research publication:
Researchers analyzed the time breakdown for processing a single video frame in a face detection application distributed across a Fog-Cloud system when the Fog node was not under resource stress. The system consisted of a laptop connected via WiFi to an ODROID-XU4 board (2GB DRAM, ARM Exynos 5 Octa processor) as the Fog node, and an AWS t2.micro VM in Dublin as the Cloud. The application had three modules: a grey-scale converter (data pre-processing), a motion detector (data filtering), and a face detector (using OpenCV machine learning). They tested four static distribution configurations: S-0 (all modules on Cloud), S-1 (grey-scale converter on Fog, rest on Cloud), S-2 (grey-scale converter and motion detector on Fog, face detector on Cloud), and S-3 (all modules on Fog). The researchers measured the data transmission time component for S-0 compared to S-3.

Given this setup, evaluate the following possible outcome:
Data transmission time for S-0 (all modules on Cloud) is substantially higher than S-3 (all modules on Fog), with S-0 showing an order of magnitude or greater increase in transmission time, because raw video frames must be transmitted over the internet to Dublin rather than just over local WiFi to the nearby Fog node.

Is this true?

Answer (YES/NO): YES